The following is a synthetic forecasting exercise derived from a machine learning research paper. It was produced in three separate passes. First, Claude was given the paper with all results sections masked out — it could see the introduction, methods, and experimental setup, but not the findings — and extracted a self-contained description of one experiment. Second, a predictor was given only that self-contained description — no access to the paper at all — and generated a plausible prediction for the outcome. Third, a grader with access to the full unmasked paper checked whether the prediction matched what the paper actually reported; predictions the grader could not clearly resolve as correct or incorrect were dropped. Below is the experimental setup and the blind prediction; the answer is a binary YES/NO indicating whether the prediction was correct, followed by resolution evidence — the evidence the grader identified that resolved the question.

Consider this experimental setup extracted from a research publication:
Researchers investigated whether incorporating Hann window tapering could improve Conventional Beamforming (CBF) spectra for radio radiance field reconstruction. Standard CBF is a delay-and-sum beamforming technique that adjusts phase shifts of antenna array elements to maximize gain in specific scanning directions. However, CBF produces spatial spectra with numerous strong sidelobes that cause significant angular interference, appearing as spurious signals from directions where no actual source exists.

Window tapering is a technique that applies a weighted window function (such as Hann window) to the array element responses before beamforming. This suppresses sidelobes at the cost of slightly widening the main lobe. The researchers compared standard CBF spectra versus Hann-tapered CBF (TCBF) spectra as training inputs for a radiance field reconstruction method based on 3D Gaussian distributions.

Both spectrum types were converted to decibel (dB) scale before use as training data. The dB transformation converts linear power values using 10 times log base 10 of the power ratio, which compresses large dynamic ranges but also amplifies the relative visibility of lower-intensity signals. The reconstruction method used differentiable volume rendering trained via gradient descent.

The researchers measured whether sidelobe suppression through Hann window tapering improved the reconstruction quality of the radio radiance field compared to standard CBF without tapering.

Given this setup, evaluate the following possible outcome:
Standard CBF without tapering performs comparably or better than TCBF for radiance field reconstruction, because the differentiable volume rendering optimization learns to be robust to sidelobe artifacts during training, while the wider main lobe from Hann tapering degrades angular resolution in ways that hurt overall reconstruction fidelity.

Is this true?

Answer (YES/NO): NO